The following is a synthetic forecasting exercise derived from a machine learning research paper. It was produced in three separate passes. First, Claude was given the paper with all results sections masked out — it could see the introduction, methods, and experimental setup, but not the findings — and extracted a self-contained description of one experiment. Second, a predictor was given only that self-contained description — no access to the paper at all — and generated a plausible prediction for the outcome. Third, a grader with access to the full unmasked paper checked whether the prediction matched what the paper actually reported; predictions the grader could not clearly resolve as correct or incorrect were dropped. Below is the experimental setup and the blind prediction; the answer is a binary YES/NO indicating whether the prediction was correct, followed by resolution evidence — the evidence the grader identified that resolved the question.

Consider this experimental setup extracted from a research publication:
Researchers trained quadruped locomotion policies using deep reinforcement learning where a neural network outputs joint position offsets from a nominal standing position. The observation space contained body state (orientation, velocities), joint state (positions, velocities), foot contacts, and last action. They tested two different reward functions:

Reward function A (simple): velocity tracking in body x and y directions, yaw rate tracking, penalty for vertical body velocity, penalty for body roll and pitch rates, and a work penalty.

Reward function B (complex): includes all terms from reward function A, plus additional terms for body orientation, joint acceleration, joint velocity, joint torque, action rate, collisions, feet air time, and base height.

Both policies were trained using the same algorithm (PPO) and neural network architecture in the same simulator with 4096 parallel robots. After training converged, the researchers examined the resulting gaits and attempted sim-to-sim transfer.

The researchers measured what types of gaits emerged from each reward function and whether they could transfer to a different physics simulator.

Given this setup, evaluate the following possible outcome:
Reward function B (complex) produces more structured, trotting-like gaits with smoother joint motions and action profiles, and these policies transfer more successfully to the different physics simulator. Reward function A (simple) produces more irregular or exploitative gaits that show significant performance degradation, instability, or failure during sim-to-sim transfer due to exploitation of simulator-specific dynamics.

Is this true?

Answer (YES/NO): YES